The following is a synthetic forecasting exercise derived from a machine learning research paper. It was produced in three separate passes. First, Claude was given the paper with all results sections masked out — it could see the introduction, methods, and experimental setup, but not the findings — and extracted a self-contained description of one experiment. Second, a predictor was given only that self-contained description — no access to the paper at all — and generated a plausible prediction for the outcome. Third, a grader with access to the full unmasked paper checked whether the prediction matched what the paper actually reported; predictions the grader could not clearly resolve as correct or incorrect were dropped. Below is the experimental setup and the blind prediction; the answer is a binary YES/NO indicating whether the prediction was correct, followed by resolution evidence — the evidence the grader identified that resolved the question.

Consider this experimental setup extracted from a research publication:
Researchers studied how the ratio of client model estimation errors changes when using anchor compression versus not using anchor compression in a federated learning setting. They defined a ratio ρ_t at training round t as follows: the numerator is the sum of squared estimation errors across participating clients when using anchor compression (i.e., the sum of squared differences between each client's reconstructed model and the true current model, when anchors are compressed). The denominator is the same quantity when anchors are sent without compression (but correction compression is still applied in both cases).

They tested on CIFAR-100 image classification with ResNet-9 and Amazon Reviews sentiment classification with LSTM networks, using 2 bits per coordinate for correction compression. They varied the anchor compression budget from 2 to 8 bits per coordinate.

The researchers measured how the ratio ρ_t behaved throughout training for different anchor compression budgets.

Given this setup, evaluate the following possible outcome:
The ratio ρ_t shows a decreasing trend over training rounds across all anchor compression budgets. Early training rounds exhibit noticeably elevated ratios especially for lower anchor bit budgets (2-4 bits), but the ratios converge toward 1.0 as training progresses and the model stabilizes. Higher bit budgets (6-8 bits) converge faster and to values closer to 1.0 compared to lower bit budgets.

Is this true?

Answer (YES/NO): NO